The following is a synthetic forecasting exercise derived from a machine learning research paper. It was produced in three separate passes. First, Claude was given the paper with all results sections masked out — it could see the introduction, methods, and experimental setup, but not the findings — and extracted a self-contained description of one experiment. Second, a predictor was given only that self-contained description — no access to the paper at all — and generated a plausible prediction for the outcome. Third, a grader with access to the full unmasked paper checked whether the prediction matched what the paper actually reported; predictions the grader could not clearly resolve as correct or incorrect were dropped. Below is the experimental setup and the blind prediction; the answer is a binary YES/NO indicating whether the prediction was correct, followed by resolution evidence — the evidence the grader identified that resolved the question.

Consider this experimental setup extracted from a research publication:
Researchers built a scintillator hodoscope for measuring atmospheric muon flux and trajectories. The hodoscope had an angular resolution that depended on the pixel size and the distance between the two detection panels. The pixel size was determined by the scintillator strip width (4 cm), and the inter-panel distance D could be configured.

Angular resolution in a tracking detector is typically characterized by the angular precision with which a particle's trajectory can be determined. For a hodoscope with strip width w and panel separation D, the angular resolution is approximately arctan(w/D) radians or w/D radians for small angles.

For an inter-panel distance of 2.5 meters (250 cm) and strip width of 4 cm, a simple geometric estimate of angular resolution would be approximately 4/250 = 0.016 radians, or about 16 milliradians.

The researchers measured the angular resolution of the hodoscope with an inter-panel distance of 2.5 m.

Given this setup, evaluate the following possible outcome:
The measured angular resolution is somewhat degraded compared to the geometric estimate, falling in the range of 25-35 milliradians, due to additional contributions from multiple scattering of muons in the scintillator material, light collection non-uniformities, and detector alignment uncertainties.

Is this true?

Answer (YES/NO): YES